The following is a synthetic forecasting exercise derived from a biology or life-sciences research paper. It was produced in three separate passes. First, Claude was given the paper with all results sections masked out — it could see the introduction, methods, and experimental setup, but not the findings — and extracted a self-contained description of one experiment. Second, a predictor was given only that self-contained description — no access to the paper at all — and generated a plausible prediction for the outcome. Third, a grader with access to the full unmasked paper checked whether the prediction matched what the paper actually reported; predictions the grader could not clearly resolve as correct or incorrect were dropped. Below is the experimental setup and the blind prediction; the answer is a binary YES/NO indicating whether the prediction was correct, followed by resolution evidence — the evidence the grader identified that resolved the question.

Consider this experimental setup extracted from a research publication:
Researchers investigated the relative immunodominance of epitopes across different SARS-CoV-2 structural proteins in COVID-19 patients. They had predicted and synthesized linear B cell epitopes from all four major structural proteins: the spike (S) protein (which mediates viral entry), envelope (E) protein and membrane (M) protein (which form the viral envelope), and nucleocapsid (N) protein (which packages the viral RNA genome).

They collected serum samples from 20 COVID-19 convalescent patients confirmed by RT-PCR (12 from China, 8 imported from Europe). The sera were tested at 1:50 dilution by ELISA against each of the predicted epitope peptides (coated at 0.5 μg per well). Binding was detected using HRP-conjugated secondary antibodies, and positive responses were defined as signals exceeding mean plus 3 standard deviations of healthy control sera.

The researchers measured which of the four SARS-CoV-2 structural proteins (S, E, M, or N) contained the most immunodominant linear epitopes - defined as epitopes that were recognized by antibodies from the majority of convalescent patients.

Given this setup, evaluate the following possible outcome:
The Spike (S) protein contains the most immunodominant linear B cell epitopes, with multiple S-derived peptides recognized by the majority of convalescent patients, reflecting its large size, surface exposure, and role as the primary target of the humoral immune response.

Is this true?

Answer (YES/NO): YES